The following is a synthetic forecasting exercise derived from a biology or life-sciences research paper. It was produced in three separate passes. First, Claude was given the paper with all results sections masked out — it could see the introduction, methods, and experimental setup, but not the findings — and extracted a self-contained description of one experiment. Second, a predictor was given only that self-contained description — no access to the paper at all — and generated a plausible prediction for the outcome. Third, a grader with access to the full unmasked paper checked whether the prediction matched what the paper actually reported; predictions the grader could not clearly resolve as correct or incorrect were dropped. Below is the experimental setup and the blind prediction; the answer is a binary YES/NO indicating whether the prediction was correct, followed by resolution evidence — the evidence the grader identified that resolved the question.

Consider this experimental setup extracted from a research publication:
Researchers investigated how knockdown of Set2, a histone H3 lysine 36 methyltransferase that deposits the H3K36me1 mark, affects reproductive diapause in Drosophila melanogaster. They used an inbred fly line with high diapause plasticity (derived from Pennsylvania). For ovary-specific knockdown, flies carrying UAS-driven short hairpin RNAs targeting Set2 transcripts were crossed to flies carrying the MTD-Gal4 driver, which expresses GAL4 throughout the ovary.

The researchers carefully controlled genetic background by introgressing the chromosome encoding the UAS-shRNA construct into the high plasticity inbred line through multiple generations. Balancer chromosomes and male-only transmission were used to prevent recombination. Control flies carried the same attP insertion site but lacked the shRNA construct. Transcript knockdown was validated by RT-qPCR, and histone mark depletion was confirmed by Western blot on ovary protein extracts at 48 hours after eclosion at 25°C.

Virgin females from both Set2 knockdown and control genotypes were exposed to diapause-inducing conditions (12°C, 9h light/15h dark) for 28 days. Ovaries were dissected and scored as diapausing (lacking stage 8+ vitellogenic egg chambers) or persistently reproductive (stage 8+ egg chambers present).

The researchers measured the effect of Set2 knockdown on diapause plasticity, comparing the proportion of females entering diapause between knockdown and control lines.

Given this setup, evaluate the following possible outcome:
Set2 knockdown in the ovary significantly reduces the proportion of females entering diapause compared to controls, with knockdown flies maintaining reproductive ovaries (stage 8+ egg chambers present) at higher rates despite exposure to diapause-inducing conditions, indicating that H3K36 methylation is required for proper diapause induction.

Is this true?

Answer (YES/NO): NO